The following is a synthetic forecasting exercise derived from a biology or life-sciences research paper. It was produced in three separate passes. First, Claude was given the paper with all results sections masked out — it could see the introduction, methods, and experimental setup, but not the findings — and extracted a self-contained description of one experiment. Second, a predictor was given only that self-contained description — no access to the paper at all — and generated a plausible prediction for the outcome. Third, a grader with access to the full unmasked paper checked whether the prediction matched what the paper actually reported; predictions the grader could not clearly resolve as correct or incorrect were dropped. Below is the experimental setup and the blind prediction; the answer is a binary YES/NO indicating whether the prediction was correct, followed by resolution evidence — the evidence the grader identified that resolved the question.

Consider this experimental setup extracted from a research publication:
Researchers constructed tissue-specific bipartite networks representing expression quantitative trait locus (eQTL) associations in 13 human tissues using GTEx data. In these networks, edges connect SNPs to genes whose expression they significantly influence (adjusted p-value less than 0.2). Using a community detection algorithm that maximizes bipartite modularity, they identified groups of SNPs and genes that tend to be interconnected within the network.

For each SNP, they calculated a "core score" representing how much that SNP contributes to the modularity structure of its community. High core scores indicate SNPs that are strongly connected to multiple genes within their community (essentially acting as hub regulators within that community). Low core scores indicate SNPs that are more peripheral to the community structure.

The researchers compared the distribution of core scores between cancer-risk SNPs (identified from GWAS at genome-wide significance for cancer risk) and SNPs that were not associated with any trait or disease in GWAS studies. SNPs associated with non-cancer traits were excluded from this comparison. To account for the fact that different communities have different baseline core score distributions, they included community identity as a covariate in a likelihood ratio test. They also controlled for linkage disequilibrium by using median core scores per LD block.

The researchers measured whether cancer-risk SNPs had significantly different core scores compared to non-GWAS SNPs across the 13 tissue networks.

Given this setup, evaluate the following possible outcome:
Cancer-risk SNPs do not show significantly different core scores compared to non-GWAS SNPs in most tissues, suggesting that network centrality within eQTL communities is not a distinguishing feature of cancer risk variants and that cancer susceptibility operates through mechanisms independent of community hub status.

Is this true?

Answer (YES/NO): NO